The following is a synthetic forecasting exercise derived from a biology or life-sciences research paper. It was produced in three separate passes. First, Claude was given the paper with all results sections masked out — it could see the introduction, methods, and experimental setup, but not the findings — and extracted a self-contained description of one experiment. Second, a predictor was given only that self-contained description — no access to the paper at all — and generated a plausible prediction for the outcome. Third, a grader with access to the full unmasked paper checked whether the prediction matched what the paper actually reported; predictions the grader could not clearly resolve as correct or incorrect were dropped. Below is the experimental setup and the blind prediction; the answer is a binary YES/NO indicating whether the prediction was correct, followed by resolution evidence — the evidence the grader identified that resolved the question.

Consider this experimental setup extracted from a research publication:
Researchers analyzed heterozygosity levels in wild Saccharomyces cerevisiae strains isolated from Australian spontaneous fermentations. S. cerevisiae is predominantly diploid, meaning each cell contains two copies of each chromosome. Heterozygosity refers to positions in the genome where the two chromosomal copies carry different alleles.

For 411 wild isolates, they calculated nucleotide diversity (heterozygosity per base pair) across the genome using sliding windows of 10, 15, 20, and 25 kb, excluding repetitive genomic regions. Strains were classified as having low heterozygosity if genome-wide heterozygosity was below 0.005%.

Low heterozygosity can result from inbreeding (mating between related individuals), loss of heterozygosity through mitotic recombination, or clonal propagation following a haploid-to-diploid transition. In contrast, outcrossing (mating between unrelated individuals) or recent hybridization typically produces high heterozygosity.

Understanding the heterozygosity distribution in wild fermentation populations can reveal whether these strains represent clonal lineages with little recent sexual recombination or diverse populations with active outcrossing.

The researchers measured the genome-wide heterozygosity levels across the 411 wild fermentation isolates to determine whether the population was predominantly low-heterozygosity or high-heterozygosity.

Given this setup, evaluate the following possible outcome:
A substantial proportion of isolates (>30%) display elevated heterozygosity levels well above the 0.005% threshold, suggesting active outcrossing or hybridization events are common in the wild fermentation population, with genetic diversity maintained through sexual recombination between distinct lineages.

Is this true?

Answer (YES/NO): NO